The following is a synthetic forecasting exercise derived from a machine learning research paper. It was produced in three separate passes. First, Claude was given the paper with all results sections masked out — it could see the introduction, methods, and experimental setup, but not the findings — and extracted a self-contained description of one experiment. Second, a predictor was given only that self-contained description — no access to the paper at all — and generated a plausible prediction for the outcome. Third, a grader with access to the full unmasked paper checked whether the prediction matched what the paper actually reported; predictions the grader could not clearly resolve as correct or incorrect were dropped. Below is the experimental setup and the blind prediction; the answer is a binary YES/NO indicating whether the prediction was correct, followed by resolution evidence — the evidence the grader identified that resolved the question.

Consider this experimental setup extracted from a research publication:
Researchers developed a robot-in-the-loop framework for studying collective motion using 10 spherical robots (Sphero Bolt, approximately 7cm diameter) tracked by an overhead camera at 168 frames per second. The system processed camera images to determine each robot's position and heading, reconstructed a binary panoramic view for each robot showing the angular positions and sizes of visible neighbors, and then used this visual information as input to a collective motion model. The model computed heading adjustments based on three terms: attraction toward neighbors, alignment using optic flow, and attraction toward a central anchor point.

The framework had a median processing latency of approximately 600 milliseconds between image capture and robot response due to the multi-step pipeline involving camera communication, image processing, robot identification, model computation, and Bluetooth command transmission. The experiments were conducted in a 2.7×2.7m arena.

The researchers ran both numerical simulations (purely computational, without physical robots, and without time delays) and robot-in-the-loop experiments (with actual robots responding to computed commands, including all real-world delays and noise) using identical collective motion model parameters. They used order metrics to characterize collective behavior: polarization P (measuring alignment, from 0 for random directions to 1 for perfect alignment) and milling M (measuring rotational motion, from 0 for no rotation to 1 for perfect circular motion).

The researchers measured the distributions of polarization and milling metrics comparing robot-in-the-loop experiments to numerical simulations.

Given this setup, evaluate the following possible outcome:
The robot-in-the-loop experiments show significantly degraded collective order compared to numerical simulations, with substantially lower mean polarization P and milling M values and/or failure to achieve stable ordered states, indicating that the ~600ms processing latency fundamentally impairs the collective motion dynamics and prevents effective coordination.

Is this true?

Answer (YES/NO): NO